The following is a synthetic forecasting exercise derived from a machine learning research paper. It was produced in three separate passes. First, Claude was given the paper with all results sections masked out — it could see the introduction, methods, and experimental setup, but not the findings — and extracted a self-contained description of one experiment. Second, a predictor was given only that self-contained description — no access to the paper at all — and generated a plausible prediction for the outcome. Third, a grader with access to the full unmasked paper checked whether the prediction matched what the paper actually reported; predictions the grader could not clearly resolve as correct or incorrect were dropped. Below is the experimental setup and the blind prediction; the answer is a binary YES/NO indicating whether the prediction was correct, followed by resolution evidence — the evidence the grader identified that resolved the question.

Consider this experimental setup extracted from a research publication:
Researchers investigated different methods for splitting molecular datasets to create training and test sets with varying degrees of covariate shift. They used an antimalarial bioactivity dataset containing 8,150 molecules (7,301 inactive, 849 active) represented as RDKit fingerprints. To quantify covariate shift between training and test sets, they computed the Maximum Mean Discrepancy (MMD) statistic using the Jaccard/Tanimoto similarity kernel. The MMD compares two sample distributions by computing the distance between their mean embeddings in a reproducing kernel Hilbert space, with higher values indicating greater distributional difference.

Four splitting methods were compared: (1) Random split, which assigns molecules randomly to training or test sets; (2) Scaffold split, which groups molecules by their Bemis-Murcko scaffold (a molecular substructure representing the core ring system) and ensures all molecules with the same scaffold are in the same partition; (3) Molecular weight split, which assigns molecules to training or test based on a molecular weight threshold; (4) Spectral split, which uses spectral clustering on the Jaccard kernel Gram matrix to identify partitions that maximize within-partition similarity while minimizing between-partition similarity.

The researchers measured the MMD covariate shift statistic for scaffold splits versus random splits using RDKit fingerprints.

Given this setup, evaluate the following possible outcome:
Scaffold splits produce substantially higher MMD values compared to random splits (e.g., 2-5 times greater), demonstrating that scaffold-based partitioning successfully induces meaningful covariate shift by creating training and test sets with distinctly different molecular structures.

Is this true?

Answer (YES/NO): NO